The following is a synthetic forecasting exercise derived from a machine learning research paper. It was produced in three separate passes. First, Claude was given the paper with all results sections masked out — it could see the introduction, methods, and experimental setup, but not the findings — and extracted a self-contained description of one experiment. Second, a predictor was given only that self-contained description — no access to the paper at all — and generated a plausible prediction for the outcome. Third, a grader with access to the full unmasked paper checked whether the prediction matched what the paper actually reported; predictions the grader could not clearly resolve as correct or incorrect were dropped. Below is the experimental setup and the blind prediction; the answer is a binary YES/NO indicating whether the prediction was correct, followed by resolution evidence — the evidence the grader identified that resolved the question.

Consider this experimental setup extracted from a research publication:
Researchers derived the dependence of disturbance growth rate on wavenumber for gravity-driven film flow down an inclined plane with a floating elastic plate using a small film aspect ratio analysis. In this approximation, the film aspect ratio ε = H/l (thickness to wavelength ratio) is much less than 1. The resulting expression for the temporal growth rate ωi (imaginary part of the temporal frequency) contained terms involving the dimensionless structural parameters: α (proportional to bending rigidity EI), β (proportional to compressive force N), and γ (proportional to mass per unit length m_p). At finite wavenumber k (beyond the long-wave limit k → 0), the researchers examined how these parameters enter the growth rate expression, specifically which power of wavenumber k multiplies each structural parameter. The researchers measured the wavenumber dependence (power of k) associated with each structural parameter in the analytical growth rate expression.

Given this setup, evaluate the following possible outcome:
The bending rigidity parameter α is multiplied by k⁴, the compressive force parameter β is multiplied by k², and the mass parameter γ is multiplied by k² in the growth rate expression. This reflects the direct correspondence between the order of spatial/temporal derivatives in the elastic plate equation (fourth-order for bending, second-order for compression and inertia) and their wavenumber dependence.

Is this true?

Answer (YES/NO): NO